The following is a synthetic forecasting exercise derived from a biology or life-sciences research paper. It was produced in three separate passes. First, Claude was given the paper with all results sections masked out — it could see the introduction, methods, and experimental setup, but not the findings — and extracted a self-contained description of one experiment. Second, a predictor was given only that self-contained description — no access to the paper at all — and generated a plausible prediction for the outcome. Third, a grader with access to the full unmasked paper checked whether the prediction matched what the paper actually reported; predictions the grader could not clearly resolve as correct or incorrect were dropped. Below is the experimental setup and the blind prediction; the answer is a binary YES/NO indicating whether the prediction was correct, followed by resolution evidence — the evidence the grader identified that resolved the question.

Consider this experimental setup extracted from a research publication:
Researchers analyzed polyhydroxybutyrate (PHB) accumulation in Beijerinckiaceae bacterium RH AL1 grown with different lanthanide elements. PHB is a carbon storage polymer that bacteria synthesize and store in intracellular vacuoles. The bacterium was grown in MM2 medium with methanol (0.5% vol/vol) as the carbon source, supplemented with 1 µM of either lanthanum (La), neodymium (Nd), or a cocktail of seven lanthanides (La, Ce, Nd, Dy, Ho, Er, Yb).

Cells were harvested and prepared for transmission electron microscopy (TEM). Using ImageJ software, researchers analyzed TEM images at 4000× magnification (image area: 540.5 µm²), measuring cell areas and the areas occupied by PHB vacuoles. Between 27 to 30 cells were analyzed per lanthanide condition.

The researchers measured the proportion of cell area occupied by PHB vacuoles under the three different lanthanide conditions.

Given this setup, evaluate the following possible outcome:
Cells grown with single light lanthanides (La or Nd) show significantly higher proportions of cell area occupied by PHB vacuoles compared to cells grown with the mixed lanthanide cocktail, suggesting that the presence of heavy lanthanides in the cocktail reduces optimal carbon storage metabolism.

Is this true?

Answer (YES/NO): NO